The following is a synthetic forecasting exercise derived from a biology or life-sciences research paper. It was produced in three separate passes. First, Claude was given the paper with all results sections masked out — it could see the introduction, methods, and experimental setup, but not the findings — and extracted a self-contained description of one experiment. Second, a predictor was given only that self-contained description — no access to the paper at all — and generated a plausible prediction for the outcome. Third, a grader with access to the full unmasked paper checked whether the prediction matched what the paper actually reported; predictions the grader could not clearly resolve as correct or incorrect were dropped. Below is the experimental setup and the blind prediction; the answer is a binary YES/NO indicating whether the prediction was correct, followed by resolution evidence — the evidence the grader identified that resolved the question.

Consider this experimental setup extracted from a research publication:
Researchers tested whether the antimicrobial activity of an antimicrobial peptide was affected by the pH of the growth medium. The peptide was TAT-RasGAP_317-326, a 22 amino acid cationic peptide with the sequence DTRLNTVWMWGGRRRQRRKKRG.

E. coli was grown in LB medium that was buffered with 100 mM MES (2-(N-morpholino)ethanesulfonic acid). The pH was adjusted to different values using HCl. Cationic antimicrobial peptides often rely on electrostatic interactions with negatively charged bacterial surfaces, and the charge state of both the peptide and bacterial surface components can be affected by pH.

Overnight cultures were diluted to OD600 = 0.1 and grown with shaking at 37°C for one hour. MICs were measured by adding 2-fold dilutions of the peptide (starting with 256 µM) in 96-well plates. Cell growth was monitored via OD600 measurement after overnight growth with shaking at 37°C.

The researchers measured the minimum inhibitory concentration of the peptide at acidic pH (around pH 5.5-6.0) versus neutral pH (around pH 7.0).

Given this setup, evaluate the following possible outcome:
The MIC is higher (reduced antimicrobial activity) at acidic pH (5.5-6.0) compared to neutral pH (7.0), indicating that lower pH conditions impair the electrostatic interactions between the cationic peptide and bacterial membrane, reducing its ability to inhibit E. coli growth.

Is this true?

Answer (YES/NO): YES